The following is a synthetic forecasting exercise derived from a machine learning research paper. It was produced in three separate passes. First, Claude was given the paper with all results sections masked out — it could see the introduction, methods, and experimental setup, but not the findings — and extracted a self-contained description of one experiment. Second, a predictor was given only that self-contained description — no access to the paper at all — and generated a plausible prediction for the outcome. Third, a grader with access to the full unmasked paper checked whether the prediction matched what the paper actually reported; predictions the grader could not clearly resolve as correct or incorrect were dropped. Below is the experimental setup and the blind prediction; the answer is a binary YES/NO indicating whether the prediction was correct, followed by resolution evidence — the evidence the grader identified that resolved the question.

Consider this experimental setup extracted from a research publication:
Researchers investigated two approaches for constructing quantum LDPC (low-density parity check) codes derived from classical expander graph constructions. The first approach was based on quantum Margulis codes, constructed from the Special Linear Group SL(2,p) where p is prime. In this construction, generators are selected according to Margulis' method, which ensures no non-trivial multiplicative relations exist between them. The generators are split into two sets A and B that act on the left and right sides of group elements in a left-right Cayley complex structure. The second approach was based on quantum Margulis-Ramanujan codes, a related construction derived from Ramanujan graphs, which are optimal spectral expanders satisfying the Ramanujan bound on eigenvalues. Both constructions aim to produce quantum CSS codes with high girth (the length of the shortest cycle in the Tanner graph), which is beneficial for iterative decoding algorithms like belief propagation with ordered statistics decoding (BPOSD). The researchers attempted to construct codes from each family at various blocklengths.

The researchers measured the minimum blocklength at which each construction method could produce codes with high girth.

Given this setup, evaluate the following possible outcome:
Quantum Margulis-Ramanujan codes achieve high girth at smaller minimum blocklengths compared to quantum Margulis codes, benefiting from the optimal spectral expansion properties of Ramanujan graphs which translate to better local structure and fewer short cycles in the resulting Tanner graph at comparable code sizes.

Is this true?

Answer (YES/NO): NO